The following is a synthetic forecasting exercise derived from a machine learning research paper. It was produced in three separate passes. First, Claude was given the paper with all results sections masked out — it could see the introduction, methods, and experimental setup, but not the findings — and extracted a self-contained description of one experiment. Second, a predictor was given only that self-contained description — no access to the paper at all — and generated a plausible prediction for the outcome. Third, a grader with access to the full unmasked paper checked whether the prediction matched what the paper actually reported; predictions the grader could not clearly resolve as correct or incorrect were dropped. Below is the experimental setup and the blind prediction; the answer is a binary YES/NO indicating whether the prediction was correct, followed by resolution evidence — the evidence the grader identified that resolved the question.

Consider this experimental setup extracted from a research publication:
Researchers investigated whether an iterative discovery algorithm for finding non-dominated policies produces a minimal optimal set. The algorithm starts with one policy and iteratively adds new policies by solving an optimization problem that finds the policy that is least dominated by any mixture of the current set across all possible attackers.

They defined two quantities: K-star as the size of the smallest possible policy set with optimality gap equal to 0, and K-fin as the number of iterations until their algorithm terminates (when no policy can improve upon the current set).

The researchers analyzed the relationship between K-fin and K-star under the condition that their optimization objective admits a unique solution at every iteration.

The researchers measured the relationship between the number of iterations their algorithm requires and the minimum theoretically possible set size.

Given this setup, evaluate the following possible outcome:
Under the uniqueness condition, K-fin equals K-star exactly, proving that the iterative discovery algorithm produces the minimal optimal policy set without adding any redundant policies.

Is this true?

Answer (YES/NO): NO